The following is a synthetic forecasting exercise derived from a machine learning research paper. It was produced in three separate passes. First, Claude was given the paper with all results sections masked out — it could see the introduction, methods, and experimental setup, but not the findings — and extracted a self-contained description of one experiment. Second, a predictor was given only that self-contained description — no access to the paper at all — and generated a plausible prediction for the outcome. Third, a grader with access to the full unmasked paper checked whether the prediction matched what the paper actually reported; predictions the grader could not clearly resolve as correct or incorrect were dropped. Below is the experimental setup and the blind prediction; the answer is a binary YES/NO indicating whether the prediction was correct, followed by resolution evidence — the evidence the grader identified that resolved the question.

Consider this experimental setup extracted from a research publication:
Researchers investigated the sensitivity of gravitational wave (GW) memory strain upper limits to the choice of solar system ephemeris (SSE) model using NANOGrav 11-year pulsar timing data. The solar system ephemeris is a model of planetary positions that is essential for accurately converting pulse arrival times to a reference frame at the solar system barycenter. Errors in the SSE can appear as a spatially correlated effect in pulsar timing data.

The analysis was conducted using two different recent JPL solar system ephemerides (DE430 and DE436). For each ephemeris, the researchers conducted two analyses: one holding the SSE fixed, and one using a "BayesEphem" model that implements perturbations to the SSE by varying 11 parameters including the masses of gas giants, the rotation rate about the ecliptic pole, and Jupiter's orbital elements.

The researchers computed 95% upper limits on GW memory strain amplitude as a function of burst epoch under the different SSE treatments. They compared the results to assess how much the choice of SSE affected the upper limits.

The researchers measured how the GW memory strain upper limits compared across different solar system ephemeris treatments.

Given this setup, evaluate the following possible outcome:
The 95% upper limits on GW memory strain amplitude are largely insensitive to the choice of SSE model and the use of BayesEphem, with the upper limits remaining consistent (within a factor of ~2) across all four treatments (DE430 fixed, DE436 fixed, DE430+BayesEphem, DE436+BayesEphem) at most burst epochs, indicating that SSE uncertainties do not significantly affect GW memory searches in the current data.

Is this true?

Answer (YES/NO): YES